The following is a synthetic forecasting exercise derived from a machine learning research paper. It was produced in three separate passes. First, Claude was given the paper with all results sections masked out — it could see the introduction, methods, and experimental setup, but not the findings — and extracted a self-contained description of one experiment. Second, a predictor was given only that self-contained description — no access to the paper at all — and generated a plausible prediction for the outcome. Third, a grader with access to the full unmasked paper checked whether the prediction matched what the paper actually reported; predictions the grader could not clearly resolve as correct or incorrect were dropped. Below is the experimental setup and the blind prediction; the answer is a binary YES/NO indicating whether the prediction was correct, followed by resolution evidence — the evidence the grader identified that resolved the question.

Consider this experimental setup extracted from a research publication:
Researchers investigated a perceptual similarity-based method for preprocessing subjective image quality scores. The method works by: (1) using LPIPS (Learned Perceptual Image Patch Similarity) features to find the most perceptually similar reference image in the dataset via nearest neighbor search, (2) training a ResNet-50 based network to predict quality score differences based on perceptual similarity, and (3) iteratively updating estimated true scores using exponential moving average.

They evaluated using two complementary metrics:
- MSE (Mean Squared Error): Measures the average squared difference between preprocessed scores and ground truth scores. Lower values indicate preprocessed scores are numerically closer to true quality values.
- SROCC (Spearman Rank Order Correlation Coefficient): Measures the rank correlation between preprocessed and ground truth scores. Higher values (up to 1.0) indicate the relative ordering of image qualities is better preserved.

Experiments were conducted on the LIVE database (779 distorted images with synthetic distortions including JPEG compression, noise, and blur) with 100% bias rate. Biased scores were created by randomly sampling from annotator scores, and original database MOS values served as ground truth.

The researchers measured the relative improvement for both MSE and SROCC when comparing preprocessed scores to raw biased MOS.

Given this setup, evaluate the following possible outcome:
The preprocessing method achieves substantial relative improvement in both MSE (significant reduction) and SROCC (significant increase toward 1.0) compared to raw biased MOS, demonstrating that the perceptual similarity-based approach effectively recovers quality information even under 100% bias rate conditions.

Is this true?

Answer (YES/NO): YES